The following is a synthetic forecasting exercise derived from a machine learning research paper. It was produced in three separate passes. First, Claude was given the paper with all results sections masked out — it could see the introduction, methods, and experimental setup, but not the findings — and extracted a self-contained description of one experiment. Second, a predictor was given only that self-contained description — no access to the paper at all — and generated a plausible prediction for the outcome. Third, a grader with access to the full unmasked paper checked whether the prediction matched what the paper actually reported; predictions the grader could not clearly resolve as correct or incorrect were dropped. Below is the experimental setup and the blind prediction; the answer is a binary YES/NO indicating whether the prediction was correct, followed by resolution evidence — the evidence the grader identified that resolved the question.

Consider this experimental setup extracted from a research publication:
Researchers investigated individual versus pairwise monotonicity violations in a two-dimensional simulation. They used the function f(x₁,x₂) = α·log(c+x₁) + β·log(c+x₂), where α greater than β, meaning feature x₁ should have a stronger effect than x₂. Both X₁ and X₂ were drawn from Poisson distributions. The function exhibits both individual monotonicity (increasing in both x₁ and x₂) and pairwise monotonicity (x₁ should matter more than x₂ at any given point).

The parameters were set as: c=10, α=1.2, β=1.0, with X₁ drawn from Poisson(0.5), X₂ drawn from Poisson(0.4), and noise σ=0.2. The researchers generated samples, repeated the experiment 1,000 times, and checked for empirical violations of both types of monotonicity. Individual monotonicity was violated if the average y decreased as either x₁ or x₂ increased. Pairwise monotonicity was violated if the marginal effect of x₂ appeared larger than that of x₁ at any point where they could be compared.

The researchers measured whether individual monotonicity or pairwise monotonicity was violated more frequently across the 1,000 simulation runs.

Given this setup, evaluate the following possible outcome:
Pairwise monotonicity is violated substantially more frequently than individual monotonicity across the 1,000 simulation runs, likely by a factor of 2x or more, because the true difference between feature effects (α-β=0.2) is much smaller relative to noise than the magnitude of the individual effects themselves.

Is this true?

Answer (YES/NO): YES